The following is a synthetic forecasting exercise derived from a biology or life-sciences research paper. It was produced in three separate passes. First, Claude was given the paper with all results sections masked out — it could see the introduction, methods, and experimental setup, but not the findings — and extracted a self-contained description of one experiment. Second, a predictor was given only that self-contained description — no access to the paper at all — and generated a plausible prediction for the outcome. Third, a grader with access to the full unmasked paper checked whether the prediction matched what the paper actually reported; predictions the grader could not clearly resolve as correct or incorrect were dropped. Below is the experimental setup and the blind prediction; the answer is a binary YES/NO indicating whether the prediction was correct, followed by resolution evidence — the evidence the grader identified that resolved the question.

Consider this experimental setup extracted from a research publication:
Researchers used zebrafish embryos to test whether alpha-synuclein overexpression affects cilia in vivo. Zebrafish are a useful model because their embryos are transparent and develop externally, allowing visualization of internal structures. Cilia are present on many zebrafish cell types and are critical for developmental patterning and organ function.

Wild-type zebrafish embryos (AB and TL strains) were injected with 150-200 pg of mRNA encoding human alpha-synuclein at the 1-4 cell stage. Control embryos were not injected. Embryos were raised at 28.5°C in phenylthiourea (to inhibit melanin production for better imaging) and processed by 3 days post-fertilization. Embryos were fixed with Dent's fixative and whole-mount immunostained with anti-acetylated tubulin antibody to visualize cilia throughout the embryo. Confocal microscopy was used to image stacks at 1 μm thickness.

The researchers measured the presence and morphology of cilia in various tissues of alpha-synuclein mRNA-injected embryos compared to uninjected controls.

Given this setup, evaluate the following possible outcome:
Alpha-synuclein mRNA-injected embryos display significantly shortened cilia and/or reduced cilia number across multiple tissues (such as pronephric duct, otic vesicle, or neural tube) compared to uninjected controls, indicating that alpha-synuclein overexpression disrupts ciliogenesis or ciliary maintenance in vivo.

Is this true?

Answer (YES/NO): NO